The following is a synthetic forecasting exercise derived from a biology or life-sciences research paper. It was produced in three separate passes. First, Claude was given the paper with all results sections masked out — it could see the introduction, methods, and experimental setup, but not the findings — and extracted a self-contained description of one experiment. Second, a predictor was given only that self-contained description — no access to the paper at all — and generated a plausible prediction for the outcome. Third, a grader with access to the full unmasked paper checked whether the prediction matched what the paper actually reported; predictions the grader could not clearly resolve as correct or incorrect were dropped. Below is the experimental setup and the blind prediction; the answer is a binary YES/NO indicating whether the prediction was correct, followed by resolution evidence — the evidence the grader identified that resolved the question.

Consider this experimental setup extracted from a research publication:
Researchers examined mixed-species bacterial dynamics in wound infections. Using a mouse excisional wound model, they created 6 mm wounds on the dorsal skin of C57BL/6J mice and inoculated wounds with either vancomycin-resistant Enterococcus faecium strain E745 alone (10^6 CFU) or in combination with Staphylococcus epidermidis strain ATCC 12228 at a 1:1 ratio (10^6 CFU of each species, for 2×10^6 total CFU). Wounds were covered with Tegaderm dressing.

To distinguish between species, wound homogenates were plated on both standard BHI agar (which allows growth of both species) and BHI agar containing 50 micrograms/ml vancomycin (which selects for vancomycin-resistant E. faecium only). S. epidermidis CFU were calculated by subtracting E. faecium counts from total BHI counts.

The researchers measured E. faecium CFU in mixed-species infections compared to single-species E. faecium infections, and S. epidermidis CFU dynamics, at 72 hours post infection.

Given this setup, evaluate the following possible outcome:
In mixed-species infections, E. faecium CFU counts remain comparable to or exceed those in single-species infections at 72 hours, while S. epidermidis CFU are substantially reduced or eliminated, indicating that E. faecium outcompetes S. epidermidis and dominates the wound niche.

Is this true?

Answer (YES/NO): NO